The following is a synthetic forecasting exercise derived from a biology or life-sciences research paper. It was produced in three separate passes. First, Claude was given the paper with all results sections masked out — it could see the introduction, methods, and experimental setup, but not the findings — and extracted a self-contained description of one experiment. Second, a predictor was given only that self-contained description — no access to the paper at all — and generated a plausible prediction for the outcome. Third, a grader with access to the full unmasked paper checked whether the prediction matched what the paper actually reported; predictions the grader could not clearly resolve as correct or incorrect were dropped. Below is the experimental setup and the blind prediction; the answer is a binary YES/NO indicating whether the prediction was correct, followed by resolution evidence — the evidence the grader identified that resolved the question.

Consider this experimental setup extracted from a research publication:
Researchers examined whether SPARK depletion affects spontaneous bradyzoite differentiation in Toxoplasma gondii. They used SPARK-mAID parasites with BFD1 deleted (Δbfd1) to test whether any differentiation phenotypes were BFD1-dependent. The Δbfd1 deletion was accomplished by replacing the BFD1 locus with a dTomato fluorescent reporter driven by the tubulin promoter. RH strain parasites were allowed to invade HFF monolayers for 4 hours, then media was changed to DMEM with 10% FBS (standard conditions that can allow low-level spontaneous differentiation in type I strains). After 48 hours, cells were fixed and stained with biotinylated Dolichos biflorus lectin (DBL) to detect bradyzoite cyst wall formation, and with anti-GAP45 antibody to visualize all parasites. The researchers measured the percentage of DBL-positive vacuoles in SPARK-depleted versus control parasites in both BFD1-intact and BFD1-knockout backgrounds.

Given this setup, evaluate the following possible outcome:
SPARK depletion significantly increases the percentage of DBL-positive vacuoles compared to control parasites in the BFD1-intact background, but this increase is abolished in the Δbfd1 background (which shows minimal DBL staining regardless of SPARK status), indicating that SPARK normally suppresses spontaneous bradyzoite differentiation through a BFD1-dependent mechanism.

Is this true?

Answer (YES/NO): YES